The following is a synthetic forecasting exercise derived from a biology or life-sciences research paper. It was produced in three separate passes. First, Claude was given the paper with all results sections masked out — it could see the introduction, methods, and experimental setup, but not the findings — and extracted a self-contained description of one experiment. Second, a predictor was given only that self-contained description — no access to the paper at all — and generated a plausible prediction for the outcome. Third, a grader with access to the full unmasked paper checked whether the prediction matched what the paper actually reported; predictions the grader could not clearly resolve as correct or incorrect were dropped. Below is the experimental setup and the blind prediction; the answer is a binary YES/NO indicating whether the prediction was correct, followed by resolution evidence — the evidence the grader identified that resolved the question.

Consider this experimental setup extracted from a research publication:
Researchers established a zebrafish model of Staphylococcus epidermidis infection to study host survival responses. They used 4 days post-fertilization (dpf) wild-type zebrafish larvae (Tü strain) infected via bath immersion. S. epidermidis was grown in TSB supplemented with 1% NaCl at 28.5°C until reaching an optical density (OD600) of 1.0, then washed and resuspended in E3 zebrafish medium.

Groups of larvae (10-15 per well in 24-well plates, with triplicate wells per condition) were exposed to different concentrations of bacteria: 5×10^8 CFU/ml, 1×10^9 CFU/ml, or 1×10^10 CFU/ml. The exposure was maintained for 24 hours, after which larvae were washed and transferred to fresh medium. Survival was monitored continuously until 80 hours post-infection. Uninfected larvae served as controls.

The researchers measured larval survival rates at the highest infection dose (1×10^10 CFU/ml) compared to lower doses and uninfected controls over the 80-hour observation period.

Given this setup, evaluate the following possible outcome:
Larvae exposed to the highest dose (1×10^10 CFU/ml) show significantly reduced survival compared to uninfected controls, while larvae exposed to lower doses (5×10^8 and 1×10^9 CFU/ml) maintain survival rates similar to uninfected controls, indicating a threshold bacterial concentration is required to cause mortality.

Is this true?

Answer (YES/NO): NO